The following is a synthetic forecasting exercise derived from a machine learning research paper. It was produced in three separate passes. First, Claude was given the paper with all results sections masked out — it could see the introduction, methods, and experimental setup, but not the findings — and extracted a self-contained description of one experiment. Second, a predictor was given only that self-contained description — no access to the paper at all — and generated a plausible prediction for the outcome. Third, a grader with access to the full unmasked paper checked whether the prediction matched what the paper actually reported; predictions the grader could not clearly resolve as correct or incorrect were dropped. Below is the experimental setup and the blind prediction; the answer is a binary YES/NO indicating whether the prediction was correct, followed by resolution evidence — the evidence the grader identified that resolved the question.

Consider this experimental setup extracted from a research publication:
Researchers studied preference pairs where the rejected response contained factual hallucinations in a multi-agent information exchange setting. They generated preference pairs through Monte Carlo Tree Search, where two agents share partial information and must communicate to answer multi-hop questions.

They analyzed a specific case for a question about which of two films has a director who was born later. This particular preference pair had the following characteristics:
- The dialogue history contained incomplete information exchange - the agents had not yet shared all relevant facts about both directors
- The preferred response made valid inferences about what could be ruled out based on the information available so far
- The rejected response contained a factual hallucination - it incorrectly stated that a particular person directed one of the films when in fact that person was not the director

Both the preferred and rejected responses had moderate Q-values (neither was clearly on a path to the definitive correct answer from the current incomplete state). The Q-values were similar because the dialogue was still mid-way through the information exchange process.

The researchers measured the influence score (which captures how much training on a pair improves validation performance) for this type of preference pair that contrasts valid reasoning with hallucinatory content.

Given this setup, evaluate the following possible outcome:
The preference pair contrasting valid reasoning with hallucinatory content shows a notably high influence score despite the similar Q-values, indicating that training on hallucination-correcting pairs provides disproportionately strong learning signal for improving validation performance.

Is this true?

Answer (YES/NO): NO